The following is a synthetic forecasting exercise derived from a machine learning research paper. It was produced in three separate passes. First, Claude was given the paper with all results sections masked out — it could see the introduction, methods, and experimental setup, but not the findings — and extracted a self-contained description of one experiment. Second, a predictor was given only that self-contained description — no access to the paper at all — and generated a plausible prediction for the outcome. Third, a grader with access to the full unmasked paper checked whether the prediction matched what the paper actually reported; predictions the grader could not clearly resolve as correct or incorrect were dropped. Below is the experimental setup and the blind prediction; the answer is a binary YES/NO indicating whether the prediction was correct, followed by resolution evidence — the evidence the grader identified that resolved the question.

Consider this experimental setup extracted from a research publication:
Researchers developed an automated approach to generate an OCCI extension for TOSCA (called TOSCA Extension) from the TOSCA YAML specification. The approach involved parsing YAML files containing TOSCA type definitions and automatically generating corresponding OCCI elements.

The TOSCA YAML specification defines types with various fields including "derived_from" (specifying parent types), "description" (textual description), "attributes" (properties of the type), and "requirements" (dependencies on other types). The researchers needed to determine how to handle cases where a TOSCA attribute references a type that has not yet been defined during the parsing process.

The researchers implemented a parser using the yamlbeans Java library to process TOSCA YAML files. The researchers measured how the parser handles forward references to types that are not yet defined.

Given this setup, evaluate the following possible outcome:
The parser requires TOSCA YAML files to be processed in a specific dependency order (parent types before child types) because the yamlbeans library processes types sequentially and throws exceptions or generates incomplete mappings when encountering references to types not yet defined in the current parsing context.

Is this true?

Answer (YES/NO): NO